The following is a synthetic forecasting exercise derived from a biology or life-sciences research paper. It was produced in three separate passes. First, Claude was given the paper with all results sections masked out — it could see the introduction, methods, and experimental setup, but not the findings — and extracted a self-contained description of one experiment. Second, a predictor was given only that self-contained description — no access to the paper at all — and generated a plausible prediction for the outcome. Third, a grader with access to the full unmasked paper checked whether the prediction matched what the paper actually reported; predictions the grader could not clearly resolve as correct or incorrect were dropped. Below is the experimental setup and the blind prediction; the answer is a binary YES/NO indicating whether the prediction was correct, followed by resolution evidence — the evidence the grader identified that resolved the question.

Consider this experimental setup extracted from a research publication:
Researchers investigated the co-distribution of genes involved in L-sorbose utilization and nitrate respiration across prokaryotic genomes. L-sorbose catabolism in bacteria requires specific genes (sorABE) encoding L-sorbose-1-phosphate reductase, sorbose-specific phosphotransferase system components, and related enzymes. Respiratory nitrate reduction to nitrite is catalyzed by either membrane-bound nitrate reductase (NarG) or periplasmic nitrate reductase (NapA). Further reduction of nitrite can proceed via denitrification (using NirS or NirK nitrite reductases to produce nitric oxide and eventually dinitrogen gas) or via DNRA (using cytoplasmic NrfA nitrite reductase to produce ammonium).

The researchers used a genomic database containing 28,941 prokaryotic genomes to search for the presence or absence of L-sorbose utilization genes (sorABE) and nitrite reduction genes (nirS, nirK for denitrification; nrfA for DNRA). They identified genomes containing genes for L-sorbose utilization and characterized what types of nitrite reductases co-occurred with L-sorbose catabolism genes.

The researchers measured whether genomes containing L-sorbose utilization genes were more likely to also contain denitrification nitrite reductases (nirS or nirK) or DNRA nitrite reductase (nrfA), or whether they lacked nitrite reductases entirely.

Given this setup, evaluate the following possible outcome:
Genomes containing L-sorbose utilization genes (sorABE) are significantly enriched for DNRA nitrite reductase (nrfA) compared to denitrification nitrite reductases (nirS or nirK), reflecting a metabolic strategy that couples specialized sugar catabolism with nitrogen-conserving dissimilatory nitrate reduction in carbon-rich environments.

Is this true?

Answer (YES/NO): NO